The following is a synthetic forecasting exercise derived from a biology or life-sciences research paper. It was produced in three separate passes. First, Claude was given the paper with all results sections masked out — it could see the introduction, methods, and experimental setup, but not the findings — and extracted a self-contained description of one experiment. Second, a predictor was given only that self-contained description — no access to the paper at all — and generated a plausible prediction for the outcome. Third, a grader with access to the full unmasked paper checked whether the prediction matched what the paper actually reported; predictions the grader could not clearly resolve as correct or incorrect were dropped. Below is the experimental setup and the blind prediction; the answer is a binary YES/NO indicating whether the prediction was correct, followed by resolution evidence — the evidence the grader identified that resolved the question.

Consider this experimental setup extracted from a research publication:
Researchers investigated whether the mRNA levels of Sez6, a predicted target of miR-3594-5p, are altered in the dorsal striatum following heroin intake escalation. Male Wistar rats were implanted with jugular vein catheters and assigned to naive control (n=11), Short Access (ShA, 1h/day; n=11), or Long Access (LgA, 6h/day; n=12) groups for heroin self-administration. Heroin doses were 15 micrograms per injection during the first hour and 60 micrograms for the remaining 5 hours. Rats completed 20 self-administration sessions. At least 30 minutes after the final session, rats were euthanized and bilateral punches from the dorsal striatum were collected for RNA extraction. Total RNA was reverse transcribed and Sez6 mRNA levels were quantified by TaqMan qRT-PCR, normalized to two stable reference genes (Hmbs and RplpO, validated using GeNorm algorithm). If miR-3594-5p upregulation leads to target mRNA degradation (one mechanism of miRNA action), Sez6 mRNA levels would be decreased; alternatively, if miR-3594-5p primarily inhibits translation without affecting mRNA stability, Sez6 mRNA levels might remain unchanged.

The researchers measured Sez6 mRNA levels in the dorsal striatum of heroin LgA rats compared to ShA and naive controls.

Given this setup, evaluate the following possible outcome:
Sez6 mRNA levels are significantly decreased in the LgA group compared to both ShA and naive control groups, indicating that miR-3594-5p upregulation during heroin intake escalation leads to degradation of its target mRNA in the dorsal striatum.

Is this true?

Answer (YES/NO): YES